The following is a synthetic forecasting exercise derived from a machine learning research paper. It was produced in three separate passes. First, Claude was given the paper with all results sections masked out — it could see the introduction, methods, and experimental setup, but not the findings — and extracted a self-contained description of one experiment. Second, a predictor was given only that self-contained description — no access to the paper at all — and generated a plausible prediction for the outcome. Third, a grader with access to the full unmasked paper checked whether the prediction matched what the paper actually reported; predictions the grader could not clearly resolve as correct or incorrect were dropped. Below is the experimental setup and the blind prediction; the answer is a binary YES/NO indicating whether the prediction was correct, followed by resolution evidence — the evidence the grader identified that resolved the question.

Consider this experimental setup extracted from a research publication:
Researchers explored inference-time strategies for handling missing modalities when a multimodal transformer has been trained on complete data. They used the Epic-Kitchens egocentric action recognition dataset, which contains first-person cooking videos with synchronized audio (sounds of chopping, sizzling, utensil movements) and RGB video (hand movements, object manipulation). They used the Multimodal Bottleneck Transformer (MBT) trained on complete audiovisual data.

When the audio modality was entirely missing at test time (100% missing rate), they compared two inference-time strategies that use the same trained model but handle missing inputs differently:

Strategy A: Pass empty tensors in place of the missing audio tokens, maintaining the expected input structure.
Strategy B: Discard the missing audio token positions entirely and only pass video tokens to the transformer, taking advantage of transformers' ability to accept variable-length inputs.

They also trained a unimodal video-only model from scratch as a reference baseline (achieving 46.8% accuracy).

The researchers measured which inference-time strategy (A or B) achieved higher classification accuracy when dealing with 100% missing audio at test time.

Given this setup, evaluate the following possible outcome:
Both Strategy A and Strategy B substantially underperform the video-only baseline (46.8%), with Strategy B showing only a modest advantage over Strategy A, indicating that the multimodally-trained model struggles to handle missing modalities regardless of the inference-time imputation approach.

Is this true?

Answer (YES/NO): NO